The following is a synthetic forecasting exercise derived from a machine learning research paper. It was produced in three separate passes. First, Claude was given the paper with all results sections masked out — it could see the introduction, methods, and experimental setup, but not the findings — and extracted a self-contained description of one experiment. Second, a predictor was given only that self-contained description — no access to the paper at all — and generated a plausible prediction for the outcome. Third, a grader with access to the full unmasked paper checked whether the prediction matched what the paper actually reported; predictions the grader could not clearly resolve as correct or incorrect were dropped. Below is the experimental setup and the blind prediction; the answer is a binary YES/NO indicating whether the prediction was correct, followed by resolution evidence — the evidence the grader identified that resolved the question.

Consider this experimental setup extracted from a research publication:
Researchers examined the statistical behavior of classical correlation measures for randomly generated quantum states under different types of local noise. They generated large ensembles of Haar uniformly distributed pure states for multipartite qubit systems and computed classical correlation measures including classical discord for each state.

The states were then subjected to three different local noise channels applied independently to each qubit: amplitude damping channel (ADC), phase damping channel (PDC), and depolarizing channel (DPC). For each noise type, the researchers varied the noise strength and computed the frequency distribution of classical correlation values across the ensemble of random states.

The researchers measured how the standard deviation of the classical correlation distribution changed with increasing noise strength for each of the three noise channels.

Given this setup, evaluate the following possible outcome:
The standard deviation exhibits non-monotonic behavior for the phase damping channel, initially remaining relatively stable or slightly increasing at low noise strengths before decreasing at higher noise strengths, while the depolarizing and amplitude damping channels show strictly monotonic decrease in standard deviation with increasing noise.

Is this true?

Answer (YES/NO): NO